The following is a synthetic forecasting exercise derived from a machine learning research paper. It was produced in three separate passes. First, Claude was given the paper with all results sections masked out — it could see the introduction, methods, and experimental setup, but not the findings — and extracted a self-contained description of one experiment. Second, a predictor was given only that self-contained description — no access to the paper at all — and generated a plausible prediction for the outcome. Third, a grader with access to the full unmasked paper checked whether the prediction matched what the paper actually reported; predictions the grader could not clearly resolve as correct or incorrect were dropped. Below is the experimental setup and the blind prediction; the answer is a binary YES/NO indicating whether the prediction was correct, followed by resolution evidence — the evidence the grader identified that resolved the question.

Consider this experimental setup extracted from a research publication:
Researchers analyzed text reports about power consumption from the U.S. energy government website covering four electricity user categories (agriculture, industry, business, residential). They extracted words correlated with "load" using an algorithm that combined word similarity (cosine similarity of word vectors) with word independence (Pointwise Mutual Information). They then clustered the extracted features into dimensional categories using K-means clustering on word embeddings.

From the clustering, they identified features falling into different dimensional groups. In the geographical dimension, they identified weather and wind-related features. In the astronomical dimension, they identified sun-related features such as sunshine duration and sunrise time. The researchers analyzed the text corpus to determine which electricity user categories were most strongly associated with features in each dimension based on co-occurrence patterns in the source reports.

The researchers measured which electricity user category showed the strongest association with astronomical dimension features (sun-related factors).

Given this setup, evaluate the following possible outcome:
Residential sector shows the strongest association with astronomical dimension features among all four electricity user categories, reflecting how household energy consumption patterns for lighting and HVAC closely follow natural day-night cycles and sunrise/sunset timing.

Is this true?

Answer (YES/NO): NO